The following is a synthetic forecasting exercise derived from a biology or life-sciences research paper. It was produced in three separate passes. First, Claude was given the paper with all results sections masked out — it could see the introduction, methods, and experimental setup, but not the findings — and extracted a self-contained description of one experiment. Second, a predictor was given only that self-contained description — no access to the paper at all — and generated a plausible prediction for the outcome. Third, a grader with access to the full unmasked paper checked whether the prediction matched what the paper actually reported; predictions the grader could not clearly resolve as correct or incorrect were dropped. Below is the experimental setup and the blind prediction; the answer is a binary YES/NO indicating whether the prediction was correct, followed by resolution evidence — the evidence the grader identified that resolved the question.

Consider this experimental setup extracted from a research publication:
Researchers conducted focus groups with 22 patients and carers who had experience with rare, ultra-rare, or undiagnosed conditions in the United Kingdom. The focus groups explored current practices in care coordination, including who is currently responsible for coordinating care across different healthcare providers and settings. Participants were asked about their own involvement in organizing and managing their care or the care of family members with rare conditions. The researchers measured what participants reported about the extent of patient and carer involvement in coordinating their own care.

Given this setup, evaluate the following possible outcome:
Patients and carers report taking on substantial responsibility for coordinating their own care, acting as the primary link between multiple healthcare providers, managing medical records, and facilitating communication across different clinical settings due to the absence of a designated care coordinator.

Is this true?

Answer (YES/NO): YES